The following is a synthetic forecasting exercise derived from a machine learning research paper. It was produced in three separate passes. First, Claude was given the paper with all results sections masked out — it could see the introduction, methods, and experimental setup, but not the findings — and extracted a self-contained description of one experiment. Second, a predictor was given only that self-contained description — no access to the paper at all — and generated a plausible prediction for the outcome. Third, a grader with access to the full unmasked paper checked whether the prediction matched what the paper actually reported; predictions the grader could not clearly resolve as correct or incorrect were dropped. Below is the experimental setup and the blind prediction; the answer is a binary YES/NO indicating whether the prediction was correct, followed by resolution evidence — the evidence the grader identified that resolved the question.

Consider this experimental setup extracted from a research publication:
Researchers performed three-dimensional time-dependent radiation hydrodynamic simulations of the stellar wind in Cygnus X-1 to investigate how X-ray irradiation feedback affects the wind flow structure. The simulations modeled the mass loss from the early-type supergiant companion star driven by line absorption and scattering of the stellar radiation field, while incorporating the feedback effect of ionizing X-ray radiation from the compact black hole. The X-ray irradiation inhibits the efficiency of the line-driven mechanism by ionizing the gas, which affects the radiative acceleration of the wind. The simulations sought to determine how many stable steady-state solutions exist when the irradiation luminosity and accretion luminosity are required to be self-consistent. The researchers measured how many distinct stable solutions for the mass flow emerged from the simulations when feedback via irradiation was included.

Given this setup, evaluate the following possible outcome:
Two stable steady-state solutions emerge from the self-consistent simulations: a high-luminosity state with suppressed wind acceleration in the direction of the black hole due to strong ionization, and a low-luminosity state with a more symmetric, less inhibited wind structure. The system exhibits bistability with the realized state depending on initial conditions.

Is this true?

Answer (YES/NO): YES